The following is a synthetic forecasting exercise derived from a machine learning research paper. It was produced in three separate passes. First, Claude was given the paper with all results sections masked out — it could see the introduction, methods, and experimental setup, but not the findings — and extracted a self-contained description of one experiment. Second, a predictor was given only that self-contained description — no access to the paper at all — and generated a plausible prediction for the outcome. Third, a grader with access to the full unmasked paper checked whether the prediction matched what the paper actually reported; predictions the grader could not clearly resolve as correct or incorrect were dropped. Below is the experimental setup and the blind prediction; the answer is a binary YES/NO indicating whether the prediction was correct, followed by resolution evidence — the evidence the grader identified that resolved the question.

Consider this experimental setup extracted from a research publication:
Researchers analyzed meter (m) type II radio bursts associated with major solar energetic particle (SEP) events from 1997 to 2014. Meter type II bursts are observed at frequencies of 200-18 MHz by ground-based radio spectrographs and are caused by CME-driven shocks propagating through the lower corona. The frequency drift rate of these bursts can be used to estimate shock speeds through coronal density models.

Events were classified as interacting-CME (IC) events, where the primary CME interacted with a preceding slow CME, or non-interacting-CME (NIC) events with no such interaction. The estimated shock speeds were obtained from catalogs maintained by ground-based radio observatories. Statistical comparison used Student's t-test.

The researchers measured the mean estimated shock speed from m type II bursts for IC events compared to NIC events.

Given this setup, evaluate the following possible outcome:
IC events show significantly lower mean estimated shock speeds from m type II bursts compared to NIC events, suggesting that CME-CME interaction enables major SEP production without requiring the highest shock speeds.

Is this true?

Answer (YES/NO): NO